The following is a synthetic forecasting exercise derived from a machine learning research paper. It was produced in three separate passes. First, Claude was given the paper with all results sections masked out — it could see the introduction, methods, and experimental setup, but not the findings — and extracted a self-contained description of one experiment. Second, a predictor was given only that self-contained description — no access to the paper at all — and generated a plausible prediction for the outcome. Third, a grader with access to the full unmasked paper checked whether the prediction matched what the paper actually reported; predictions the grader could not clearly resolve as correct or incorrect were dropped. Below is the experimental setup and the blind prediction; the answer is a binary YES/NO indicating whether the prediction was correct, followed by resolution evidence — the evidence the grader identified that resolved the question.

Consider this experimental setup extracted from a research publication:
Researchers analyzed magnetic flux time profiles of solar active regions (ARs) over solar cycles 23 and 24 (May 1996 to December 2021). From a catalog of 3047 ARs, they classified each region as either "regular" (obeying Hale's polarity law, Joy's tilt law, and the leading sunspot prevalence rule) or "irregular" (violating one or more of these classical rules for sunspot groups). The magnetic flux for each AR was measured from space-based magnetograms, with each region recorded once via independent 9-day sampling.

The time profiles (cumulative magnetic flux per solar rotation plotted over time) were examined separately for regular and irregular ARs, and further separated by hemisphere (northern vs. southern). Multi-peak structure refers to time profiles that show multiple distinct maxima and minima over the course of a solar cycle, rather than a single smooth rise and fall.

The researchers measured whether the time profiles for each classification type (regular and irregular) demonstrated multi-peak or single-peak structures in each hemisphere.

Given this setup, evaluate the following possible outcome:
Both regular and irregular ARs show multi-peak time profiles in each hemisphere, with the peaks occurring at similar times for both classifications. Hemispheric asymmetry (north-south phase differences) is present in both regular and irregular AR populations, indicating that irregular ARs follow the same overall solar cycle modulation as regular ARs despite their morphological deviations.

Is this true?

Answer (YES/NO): NO